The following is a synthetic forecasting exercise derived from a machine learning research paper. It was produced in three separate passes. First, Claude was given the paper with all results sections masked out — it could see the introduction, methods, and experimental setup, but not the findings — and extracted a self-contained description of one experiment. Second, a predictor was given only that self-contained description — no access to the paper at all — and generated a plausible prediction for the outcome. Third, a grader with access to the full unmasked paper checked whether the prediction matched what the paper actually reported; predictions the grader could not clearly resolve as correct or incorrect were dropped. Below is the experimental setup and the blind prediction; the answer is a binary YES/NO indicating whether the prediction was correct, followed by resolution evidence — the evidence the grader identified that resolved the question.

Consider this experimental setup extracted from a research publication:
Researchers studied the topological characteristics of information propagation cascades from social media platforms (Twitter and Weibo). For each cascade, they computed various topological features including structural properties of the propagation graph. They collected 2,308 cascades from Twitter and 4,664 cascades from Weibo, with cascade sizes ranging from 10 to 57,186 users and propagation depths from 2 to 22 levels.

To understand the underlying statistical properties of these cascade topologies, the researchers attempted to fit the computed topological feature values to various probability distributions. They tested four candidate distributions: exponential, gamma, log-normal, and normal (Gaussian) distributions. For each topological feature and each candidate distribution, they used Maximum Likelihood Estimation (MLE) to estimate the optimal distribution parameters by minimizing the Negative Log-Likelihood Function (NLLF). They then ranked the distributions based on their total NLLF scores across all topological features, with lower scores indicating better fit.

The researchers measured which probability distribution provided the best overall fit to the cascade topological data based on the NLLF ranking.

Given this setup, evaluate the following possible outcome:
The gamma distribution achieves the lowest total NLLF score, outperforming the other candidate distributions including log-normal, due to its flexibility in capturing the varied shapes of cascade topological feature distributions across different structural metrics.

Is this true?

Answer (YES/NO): NO